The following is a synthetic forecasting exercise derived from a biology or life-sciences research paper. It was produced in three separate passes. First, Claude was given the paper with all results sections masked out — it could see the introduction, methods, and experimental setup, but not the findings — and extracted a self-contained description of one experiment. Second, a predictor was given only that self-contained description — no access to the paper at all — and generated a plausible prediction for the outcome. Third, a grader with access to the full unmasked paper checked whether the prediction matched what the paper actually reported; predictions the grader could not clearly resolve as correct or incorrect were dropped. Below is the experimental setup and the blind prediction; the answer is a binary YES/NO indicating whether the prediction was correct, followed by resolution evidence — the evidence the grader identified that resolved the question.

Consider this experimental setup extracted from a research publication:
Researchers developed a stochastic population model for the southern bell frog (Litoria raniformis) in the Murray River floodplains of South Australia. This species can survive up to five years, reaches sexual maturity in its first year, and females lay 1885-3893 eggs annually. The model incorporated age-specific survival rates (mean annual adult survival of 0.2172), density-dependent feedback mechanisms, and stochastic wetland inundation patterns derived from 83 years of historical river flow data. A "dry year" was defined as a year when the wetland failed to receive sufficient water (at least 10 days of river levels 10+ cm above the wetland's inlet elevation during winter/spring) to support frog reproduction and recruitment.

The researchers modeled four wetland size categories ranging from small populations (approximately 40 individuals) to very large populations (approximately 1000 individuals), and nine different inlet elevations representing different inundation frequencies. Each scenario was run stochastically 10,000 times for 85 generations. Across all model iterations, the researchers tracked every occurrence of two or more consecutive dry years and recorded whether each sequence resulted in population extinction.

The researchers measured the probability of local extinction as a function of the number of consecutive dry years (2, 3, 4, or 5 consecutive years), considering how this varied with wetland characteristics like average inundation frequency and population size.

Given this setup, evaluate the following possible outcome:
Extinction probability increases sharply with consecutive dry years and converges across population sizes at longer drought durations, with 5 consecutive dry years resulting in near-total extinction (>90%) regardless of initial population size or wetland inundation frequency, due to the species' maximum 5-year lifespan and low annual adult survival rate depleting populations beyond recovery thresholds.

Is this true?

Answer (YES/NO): NO